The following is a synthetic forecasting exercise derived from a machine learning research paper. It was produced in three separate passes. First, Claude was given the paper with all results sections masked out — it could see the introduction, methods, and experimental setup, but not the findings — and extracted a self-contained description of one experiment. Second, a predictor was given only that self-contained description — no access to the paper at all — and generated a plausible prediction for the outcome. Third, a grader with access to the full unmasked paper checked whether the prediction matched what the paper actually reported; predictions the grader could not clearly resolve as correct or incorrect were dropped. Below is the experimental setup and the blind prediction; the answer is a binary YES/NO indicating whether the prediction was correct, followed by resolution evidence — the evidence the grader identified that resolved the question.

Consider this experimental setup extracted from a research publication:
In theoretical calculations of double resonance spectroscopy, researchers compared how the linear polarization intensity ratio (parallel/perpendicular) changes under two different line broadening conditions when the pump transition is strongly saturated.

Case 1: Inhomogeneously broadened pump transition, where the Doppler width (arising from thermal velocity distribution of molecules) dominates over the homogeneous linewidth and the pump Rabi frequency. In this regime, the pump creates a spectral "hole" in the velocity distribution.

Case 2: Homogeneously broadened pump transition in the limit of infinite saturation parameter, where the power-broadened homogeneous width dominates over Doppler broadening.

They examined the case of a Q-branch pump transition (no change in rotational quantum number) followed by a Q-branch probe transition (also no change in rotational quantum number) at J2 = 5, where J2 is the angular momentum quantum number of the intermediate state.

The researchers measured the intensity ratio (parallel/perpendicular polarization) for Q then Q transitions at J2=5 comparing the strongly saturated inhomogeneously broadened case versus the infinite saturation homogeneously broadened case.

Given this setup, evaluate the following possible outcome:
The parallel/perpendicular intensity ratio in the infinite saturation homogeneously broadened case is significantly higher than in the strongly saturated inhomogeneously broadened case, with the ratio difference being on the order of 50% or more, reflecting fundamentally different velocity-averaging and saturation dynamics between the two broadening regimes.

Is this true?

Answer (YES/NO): NO